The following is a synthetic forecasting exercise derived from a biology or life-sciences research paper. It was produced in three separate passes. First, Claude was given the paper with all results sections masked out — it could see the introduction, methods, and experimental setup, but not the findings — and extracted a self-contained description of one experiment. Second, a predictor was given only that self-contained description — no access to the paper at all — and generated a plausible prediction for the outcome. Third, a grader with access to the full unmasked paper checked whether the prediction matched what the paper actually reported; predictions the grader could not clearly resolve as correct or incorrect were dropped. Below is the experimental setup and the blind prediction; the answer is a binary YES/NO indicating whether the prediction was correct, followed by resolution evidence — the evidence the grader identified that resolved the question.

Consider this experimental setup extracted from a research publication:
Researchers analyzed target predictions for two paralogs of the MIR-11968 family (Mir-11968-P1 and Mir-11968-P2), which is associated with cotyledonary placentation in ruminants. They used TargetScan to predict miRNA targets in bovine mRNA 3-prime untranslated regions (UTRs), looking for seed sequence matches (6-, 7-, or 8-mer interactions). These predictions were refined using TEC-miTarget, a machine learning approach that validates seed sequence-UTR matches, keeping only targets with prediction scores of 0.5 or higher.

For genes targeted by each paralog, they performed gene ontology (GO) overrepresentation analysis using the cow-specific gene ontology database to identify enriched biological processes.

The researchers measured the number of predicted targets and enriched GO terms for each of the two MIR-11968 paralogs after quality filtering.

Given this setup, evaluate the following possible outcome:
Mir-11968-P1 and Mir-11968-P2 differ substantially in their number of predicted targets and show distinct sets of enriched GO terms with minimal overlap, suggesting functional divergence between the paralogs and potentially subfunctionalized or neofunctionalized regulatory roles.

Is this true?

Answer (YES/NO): NO